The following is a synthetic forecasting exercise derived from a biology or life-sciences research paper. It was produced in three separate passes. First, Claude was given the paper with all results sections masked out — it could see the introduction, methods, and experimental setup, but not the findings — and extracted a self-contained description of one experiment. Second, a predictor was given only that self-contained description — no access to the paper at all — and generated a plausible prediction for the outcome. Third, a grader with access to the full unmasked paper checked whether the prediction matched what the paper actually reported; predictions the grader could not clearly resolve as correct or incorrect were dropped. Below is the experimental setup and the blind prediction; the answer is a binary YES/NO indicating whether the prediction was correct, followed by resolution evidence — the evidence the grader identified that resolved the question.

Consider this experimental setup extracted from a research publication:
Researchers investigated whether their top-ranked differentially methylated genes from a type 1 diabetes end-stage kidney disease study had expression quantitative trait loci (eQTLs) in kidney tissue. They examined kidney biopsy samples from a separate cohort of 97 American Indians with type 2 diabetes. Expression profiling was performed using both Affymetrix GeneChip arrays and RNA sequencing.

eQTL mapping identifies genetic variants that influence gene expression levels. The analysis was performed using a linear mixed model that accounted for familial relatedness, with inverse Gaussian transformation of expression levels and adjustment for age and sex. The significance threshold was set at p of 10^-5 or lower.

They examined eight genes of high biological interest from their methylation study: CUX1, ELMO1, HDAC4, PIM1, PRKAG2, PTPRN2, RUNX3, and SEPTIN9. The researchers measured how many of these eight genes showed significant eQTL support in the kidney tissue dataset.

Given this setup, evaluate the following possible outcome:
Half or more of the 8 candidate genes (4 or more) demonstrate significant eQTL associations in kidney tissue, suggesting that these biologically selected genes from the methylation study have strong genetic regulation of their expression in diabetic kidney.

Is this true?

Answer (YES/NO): YES